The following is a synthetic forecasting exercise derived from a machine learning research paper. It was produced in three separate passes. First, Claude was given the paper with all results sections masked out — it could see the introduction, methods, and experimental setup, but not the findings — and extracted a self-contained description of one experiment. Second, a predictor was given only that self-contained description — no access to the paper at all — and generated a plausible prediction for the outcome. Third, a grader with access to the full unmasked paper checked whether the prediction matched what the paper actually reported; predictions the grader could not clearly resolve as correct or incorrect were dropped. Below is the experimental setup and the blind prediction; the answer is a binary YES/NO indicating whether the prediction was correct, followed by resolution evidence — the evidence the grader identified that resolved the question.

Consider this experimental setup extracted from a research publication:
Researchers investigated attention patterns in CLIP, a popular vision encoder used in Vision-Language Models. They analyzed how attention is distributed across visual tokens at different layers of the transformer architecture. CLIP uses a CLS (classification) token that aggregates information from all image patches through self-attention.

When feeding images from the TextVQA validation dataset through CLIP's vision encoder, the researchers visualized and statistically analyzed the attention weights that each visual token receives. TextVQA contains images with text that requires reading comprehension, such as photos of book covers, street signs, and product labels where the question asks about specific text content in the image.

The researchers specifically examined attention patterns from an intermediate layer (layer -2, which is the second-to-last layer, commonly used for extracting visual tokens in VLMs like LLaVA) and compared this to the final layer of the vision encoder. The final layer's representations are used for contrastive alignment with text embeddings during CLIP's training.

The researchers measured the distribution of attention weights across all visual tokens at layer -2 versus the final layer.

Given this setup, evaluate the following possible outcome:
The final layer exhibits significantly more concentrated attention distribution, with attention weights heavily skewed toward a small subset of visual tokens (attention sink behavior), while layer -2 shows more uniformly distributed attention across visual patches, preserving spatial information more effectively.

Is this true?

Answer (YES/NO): NO